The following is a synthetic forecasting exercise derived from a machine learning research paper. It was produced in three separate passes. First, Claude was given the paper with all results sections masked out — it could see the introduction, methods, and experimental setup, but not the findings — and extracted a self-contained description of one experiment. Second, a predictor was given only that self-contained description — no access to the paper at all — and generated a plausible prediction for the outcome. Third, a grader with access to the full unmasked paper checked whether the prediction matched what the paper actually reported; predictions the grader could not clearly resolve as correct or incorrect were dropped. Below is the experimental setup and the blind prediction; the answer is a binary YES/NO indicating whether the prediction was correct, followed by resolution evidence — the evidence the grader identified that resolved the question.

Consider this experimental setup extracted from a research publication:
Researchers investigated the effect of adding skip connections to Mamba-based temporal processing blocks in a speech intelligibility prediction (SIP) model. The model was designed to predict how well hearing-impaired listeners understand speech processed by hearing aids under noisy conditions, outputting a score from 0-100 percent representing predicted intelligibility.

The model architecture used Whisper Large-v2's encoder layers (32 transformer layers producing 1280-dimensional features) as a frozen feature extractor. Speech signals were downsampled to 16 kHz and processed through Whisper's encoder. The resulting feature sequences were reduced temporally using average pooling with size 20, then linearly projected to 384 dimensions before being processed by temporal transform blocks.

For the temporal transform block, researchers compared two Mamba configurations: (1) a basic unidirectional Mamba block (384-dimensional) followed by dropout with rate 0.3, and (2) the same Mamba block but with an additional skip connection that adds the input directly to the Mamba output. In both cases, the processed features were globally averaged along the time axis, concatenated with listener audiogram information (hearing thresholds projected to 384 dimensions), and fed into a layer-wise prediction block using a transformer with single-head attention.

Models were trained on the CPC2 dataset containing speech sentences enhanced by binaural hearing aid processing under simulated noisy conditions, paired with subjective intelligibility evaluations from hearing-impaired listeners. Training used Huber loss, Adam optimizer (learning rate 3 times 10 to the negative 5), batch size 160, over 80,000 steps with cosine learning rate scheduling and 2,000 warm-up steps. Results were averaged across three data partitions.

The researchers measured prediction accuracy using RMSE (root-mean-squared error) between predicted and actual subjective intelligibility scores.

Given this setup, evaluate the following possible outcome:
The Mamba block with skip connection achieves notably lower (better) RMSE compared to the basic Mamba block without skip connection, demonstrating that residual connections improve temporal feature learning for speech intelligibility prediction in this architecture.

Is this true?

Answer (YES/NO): NO